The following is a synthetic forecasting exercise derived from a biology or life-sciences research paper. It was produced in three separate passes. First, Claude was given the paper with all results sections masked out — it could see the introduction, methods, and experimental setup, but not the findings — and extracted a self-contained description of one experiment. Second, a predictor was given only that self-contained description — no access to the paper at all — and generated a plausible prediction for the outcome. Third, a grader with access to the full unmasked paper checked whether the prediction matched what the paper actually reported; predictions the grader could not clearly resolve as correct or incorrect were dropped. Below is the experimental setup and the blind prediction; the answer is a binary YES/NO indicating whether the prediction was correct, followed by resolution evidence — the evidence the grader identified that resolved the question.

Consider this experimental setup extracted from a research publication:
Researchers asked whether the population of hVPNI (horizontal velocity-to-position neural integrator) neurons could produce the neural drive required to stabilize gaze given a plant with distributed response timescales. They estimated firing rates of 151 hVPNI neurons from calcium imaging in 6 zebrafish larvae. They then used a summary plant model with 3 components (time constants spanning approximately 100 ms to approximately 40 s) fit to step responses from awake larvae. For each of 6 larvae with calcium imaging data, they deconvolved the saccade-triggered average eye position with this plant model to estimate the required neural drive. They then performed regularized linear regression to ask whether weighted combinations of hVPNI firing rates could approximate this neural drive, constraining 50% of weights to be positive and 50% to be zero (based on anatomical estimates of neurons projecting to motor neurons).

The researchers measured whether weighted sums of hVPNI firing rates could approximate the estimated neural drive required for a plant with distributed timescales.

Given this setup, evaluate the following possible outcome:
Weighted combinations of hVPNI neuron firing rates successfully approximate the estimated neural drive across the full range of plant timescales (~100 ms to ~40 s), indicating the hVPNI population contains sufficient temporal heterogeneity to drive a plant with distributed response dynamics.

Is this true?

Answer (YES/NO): YES